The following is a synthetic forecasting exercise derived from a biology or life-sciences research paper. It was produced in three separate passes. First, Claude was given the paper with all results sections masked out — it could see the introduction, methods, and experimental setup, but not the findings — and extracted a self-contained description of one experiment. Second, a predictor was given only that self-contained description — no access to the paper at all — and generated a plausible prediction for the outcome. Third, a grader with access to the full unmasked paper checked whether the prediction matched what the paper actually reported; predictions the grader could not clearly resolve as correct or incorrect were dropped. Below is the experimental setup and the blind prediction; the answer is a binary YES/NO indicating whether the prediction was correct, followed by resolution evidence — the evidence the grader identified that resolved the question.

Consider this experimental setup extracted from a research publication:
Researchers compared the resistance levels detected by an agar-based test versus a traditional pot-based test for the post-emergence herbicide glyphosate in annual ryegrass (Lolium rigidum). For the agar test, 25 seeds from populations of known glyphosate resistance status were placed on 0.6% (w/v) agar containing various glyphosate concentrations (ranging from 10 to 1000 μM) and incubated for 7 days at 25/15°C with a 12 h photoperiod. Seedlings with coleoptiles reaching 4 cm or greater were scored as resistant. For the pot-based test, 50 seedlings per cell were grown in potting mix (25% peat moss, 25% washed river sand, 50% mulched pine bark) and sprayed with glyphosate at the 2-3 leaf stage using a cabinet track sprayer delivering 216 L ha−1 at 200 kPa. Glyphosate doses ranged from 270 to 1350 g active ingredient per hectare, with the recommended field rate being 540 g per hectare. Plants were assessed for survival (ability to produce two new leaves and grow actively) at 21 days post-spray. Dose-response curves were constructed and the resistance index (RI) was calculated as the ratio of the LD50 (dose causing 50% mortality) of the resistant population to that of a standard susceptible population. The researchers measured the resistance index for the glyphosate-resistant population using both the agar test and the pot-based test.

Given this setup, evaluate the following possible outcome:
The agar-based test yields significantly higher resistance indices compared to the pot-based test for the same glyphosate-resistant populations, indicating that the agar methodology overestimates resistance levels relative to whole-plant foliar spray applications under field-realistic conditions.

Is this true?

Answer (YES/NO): NO